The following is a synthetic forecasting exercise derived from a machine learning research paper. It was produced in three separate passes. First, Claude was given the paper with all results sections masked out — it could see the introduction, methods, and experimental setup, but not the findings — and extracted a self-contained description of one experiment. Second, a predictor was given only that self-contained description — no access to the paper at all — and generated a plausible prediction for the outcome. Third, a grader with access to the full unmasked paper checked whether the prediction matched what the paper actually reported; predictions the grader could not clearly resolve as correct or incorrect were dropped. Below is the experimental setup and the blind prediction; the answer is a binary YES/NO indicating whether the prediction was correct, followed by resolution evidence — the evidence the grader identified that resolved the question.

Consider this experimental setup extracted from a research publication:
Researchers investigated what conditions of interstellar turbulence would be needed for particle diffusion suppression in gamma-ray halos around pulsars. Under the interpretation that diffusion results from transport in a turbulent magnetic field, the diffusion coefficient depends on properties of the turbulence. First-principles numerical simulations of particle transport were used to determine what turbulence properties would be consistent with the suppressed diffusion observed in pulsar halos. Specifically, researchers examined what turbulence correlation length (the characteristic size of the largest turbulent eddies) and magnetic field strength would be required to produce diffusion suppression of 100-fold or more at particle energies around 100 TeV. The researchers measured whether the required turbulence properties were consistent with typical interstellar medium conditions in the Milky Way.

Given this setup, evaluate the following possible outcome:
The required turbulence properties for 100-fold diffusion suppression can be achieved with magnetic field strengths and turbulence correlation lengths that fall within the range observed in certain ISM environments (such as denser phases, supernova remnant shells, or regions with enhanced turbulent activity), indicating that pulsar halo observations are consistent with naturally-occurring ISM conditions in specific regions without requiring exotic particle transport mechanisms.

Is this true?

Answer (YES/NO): YES